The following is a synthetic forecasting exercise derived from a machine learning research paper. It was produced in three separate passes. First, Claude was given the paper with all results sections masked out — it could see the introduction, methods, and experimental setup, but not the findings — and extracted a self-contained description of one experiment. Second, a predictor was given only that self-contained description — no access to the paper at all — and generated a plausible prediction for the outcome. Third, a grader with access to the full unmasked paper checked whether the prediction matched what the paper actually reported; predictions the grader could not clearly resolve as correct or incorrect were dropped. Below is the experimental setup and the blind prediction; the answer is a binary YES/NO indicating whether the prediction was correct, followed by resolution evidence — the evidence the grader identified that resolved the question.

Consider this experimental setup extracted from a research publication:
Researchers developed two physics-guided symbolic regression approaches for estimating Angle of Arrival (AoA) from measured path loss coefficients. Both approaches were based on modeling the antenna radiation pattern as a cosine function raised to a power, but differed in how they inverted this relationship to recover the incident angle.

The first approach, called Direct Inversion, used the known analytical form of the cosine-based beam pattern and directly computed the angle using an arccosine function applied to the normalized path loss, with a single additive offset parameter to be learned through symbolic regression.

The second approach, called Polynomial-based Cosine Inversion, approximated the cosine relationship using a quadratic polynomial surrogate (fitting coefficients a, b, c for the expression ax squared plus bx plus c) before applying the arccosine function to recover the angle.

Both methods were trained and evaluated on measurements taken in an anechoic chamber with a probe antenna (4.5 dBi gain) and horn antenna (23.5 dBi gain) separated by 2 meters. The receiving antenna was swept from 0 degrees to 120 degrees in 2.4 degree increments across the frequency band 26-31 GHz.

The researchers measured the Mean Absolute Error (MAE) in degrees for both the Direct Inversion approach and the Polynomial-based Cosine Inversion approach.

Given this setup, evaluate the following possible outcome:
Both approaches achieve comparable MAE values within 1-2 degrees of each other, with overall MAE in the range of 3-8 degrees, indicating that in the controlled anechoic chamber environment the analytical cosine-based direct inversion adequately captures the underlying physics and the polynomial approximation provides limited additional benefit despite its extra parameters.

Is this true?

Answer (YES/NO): NO